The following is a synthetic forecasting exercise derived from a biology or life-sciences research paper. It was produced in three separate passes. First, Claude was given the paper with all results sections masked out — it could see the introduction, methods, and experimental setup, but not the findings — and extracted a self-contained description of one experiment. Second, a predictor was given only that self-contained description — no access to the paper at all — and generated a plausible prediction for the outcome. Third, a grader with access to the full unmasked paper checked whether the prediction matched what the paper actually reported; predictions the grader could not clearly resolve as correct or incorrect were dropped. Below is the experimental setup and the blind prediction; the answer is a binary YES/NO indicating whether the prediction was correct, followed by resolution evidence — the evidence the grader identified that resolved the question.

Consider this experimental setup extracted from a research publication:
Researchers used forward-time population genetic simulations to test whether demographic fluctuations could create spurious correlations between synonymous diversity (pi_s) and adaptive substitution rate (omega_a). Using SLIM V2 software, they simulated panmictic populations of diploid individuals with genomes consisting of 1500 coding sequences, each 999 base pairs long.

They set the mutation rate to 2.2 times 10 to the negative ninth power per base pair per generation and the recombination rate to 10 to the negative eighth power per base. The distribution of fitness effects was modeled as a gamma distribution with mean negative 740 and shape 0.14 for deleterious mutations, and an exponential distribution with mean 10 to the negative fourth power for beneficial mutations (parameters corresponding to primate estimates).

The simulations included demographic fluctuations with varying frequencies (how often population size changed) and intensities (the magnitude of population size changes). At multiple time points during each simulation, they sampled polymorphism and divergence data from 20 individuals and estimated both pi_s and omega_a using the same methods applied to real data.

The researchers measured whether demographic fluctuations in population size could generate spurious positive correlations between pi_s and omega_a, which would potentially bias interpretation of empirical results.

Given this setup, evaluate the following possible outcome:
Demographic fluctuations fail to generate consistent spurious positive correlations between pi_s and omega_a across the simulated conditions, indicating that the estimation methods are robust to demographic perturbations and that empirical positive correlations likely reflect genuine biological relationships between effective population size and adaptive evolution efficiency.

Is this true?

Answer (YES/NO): YES